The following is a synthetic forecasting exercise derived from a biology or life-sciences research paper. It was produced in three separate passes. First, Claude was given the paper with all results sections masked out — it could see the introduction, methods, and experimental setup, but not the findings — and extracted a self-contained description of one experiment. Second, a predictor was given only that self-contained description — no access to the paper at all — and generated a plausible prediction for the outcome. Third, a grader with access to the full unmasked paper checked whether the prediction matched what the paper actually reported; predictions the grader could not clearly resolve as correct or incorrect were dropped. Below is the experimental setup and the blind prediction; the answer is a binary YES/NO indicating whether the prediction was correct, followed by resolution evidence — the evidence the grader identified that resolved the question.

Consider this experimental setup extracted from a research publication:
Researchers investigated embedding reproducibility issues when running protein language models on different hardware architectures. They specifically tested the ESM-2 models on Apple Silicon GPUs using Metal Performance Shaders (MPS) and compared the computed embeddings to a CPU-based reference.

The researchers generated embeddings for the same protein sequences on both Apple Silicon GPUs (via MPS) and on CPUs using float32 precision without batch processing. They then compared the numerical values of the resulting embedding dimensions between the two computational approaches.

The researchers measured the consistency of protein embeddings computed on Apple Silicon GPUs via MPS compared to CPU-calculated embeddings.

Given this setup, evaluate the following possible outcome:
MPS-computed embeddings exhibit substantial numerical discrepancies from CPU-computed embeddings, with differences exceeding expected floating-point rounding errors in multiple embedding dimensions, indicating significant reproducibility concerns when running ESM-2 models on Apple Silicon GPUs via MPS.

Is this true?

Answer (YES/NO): YES